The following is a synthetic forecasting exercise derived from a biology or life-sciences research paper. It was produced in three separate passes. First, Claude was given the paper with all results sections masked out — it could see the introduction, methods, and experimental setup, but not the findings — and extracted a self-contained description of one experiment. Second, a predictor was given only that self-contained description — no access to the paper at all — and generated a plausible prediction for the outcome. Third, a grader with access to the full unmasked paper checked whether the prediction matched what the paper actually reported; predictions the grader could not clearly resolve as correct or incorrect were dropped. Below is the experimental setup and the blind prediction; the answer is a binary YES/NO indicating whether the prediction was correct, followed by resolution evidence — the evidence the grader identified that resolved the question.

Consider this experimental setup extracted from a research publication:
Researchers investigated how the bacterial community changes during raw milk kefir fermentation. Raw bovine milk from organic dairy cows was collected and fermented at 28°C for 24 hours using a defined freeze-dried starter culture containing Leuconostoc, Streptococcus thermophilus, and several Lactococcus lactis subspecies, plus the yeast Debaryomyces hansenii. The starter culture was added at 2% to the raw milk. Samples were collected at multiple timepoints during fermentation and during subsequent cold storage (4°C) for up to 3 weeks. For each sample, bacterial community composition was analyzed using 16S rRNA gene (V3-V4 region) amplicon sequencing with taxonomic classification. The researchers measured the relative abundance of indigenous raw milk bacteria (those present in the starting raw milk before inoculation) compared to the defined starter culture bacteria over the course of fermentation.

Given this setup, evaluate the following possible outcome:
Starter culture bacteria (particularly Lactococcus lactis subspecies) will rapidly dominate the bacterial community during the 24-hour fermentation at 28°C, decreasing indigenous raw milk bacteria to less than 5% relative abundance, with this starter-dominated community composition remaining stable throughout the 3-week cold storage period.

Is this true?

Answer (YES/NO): YES